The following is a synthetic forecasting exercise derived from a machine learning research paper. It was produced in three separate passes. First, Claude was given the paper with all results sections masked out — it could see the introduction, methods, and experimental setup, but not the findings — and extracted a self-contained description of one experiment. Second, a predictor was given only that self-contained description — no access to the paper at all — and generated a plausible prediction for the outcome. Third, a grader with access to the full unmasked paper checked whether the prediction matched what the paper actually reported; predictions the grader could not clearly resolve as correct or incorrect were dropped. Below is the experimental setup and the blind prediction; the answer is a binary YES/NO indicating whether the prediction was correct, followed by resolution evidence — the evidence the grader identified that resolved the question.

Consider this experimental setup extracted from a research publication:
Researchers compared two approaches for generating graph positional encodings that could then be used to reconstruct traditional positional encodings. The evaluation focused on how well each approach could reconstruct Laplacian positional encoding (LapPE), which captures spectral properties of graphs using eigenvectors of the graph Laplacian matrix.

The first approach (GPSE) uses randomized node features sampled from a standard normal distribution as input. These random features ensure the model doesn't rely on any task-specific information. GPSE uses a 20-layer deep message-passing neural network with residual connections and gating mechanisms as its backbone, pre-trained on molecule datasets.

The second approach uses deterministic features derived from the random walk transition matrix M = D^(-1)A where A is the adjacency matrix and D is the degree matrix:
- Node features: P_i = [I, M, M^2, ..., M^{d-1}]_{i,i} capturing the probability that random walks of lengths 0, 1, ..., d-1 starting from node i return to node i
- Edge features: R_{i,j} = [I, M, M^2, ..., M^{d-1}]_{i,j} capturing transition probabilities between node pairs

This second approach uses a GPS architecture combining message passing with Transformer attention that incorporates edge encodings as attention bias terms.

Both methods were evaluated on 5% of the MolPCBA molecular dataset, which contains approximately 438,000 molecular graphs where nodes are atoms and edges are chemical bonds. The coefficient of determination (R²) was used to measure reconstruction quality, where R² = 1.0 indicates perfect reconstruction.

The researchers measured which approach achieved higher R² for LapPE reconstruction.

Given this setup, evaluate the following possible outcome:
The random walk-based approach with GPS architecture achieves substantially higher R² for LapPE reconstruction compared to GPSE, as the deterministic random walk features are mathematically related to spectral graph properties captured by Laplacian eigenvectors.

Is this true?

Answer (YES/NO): NO